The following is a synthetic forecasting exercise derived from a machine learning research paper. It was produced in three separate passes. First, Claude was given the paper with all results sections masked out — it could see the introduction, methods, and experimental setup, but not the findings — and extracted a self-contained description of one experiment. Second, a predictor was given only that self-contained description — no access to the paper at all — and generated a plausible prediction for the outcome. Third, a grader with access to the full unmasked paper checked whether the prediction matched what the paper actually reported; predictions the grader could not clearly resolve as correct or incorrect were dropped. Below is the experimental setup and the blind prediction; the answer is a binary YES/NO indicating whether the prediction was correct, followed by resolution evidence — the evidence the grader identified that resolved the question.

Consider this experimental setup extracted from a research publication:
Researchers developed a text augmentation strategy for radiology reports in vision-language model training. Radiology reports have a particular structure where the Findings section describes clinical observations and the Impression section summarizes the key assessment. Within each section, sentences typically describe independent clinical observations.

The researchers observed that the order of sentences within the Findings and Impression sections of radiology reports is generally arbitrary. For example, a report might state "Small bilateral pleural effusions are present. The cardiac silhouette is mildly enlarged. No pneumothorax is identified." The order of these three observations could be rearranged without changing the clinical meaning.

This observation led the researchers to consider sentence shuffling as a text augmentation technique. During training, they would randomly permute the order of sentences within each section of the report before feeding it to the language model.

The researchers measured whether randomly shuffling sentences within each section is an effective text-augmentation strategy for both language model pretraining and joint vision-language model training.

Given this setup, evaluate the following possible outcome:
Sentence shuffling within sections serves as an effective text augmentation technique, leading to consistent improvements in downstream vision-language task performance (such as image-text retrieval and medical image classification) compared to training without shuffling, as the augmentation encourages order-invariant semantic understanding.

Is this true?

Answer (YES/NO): YES